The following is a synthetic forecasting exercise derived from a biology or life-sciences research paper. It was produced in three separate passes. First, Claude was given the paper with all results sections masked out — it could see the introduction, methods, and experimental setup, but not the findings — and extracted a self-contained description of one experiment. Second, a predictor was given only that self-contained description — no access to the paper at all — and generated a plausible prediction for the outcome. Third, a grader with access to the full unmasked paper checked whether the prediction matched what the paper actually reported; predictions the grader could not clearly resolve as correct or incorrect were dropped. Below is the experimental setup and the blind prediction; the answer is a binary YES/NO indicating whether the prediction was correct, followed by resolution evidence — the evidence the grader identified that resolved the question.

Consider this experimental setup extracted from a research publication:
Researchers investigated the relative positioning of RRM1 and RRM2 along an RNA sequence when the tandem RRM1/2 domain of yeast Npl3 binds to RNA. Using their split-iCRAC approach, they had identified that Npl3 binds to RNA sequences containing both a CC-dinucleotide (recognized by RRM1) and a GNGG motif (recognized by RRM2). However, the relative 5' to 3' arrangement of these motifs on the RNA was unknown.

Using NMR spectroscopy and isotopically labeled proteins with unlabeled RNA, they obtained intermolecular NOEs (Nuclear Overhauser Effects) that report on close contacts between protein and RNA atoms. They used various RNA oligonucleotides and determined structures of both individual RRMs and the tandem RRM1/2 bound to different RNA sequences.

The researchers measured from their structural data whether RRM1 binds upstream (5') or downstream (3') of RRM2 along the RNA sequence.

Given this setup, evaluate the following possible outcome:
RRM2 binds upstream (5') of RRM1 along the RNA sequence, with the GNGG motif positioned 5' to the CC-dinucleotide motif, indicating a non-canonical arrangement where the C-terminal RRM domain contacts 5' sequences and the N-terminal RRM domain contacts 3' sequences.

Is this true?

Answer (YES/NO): NO